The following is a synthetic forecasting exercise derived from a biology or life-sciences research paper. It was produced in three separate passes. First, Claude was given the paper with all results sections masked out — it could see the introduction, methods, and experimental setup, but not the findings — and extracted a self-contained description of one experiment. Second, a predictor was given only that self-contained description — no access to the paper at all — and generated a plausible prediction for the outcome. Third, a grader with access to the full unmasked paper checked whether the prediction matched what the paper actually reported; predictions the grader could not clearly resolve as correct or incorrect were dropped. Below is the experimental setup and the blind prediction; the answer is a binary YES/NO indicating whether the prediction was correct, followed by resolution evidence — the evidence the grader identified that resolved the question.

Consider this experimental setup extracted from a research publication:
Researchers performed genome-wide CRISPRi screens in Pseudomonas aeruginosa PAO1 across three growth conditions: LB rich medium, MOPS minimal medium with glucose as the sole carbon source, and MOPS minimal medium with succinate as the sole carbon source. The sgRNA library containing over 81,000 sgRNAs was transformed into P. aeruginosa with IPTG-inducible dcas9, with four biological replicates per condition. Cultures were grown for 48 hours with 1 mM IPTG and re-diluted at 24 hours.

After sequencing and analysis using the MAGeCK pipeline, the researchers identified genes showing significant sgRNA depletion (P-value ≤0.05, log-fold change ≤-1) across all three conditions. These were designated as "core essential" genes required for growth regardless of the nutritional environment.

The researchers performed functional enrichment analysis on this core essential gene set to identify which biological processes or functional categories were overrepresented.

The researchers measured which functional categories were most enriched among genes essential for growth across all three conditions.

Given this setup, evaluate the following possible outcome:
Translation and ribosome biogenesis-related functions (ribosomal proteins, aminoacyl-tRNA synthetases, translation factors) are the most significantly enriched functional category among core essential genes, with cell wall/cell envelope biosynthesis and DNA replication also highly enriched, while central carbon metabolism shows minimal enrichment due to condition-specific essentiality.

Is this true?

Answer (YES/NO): NO